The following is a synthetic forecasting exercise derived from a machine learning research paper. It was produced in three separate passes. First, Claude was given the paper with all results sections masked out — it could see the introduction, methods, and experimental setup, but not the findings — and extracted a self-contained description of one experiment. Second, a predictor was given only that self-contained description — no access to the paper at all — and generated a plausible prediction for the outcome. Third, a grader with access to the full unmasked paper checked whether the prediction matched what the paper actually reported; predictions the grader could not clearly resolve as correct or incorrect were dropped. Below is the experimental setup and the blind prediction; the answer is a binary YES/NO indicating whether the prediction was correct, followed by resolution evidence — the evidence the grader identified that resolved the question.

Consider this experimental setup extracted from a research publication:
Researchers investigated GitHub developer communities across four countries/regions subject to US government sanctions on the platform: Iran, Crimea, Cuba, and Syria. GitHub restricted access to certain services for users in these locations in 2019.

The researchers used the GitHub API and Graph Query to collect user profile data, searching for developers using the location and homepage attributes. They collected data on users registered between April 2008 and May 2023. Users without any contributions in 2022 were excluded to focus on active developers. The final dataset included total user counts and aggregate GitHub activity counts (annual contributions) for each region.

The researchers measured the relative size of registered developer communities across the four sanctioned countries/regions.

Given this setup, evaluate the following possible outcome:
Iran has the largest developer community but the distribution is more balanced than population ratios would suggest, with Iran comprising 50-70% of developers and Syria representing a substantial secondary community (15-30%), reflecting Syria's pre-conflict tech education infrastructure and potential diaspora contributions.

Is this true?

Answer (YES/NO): NO